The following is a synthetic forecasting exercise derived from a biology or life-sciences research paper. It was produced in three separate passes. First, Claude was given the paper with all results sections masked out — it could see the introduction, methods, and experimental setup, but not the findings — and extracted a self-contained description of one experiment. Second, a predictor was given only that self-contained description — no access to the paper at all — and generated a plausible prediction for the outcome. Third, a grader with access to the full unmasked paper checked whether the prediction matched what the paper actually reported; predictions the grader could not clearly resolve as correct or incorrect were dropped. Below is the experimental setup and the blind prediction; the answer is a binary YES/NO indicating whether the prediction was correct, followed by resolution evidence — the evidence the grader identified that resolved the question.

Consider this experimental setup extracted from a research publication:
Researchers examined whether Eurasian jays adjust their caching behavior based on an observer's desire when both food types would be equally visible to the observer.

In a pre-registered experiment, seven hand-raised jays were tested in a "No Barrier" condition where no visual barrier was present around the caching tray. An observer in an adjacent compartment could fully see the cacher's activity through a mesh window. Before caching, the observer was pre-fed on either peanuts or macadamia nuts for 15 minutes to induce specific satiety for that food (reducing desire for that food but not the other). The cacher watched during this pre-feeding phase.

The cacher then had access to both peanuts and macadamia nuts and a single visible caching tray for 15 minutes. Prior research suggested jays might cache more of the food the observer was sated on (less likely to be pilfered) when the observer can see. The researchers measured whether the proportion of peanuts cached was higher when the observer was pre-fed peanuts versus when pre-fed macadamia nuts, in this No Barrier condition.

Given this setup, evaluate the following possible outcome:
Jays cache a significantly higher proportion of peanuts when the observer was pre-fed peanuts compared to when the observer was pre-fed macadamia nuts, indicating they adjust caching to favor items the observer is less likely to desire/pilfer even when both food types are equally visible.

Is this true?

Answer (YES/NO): NO